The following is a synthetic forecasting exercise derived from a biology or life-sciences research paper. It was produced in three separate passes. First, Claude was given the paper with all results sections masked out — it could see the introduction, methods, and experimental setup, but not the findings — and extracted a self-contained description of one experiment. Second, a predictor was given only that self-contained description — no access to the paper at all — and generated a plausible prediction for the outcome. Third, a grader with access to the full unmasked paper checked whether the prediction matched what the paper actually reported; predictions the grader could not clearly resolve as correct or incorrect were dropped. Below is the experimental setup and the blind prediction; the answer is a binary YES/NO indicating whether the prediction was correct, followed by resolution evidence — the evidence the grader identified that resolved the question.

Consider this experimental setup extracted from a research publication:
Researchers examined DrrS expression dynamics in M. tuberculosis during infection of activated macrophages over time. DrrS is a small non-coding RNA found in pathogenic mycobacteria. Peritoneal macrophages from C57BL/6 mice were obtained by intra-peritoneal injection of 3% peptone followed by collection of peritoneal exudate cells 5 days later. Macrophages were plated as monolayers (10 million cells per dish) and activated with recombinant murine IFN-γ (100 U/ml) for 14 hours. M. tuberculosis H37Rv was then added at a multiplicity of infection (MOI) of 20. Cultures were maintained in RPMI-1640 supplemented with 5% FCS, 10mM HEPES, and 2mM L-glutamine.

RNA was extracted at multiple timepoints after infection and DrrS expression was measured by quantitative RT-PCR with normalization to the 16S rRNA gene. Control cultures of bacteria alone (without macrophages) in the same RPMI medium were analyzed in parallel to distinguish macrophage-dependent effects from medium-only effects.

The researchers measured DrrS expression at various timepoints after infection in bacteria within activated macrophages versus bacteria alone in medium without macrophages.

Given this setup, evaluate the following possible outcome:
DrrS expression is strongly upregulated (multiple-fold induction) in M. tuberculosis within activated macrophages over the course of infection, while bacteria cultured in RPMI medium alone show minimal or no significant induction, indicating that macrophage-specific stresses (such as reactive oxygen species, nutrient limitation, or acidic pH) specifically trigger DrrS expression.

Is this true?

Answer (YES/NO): YES